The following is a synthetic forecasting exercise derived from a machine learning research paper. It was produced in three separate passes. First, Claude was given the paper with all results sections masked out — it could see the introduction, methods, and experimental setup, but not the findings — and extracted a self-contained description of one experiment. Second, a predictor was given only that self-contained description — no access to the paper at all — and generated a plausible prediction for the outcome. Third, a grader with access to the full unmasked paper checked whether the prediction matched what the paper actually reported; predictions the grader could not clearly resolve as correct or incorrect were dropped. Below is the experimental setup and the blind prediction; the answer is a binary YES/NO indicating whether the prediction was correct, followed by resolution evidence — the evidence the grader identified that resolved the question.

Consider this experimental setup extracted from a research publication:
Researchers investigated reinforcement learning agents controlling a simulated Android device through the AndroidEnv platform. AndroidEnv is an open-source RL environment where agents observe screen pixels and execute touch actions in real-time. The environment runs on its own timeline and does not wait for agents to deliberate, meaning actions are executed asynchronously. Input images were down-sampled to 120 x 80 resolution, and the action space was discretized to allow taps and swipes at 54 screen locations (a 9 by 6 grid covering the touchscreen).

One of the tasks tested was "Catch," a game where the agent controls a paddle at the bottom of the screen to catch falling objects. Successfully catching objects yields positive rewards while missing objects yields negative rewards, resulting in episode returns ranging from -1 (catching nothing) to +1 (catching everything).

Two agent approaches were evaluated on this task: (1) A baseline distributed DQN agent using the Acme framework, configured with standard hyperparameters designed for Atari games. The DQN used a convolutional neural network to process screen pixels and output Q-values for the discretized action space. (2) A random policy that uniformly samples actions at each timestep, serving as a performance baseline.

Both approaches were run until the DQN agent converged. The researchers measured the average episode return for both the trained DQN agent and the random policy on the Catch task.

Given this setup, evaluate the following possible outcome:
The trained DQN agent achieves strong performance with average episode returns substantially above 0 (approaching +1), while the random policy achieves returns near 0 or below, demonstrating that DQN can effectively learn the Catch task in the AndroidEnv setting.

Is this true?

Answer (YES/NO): NO